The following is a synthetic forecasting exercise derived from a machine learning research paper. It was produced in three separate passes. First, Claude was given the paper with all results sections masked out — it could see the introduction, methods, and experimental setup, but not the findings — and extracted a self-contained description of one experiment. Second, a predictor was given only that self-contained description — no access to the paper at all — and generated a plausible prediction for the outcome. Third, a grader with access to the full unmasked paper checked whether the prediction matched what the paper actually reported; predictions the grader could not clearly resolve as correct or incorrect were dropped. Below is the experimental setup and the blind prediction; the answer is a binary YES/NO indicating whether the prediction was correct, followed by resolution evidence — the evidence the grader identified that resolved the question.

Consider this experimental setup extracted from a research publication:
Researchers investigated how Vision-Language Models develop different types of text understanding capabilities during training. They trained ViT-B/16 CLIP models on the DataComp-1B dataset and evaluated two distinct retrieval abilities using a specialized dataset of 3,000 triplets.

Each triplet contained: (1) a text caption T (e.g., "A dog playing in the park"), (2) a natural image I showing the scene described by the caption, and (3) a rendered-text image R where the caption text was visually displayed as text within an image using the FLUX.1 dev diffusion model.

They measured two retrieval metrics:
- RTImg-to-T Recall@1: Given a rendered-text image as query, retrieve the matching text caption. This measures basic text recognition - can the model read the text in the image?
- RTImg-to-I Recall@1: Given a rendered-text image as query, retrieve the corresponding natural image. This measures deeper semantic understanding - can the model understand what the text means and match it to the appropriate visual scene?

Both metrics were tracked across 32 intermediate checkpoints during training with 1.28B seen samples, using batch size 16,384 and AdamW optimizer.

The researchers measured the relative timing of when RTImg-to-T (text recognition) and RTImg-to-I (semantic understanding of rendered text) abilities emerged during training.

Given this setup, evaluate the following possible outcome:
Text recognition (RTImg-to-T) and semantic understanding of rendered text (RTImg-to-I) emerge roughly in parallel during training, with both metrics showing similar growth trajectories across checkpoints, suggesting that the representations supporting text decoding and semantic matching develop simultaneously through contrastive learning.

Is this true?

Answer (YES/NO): NO